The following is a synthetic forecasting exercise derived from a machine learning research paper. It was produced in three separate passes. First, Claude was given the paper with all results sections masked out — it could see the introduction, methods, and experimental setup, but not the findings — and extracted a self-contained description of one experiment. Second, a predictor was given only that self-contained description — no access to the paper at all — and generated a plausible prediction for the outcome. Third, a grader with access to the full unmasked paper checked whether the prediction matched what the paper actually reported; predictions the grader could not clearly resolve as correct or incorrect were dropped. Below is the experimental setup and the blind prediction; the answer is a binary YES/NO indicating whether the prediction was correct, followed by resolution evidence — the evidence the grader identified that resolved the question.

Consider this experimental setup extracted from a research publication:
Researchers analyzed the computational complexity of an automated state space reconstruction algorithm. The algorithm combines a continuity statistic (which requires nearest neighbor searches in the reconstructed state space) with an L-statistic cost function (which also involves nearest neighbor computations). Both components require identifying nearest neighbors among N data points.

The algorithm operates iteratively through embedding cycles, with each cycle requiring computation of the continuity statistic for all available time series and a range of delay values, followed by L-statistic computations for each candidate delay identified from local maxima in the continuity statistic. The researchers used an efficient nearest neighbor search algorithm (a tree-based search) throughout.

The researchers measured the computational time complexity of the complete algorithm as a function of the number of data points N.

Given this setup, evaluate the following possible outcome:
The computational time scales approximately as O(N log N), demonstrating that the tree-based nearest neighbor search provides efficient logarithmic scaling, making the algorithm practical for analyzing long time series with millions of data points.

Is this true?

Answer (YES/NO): YES